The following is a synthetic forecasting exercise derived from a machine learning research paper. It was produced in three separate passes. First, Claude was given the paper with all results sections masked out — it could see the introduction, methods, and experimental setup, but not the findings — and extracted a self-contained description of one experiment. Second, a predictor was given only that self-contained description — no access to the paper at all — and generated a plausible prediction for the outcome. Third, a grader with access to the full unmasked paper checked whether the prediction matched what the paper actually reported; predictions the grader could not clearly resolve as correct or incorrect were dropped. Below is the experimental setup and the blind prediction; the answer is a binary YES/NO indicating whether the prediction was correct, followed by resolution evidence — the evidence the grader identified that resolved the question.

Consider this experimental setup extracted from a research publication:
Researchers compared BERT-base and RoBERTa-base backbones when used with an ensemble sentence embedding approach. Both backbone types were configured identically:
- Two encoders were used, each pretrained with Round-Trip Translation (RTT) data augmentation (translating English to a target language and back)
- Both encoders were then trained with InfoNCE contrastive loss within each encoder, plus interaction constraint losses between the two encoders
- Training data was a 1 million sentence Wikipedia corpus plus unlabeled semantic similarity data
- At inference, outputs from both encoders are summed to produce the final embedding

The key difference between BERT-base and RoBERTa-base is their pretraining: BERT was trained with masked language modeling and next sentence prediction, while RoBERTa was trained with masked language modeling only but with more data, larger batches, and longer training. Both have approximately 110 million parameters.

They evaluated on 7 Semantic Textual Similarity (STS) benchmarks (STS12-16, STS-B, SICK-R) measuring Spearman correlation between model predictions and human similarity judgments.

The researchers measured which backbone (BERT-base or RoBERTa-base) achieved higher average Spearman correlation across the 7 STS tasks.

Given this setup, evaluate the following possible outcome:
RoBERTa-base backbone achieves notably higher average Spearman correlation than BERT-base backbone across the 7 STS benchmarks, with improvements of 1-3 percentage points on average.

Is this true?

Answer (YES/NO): NO